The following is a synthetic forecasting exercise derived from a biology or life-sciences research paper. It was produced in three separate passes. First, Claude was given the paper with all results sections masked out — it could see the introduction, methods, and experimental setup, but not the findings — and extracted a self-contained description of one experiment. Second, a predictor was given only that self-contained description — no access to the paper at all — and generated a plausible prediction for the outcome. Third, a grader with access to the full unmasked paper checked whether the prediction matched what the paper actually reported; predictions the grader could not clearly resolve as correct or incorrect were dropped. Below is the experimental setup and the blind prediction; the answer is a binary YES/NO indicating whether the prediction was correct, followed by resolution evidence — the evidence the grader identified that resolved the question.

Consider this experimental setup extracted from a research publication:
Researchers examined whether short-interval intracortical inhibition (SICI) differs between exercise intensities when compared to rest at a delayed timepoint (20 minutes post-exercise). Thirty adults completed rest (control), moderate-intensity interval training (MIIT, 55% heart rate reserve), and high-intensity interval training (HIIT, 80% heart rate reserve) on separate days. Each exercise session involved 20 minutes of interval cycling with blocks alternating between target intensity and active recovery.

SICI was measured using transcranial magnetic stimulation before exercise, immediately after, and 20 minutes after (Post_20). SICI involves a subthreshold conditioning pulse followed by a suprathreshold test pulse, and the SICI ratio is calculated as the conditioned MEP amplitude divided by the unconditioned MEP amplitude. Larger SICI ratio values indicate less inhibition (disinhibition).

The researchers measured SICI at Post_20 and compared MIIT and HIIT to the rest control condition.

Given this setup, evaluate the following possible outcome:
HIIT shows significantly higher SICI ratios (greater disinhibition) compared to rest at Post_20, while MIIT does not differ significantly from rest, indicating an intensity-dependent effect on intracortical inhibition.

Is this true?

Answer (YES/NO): NO